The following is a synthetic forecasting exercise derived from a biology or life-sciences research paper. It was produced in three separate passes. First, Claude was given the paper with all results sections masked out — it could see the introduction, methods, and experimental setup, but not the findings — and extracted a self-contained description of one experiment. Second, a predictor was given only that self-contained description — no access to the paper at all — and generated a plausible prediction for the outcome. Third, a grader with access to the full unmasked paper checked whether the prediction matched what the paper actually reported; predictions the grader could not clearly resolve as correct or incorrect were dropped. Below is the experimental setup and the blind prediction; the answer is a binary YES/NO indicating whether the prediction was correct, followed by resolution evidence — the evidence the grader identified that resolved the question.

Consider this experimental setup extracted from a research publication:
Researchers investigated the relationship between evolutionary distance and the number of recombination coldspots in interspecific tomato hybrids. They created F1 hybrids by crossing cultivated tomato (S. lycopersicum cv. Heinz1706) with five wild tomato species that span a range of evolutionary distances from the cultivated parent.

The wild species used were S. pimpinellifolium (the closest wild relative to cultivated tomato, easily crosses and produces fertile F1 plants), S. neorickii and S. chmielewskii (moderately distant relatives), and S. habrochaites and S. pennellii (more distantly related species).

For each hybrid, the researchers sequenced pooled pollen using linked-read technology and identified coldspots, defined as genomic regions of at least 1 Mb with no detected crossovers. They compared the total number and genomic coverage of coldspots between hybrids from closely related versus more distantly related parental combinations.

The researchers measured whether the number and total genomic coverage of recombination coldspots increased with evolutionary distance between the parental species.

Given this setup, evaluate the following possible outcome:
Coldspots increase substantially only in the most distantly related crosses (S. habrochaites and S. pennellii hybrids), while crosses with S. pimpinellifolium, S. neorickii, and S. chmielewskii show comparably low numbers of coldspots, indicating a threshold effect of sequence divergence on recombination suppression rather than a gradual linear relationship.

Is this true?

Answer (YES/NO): NO